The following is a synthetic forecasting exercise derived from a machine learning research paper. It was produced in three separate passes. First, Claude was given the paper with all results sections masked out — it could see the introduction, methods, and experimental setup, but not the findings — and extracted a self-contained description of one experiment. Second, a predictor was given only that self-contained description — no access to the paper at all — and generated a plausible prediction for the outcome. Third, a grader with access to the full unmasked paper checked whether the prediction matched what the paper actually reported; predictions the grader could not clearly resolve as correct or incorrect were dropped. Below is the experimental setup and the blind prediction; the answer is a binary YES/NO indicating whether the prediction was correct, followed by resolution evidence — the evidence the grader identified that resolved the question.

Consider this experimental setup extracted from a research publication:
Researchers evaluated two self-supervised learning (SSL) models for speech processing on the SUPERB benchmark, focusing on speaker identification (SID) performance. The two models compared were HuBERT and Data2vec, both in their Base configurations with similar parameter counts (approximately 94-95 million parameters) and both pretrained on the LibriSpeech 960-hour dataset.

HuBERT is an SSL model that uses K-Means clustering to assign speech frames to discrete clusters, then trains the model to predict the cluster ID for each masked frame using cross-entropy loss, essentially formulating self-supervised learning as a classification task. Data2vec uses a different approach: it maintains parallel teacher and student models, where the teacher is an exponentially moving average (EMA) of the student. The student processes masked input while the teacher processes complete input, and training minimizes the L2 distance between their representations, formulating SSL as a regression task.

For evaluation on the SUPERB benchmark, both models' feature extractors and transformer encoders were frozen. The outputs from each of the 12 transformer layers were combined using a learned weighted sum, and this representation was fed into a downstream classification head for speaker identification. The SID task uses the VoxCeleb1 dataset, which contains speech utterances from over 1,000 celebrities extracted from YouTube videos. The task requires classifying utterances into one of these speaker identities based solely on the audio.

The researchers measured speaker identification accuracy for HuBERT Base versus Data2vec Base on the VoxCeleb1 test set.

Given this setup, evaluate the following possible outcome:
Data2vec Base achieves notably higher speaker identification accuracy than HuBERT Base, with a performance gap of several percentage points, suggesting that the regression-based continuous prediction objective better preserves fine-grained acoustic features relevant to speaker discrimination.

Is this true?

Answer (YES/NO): NO